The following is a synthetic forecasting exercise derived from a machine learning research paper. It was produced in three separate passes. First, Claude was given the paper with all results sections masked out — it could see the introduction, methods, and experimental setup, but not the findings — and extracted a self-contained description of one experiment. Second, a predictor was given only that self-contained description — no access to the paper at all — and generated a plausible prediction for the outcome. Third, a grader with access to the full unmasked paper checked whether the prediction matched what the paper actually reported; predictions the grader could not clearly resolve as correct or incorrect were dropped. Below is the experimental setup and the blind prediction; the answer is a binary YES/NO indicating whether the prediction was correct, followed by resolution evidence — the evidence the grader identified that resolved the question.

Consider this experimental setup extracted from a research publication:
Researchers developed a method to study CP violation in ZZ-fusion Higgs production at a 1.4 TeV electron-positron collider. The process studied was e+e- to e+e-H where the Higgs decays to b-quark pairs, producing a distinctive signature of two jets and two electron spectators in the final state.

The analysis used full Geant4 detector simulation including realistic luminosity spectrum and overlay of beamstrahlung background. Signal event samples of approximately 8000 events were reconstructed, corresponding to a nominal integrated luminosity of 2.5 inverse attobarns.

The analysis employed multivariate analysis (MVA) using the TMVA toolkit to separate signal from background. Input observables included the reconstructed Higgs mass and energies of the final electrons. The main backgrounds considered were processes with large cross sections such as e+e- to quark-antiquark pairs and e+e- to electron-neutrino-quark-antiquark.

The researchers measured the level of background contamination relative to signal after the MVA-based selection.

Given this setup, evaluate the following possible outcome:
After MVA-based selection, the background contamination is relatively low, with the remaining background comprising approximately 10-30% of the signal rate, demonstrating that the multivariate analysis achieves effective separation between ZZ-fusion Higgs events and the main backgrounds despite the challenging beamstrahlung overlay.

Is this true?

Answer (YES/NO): NO